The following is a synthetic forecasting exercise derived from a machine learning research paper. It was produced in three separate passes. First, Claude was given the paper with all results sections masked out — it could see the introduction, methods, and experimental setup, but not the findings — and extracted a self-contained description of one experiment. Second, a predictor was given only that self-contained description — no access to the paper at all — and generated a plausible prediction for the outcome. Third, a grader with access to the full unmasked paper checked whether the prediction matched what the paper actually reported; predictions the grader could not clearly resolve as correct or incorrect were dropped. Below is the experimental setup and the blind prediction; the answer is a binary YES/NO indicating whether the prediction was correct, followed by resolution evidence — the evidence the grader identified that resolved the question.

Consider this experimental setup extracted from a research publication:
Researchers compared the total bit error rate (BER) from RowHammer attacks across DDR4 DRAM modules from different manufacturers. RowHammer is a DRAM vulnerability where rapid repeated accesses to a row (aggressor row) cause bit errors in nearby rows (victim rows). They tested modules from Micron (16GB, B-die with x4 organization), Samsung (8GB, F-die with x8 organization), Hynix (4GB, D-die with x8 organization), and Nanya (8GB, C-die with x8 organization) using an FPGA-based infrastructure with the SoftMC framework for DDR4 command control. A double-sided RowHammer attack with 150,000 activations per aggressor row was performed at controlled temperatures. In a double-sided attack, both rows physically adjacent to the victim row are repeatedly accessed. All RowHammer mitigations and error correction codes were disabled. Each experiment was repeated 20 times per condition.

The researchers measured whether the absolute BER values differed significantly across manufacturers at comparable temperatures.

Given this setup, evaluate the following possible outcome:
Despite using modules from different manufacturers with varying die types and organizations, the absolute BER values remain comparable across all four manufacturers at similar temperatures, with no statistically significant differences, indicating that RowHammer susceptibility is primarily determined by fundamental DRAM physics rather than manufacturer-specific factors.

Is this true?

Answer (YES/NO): NO